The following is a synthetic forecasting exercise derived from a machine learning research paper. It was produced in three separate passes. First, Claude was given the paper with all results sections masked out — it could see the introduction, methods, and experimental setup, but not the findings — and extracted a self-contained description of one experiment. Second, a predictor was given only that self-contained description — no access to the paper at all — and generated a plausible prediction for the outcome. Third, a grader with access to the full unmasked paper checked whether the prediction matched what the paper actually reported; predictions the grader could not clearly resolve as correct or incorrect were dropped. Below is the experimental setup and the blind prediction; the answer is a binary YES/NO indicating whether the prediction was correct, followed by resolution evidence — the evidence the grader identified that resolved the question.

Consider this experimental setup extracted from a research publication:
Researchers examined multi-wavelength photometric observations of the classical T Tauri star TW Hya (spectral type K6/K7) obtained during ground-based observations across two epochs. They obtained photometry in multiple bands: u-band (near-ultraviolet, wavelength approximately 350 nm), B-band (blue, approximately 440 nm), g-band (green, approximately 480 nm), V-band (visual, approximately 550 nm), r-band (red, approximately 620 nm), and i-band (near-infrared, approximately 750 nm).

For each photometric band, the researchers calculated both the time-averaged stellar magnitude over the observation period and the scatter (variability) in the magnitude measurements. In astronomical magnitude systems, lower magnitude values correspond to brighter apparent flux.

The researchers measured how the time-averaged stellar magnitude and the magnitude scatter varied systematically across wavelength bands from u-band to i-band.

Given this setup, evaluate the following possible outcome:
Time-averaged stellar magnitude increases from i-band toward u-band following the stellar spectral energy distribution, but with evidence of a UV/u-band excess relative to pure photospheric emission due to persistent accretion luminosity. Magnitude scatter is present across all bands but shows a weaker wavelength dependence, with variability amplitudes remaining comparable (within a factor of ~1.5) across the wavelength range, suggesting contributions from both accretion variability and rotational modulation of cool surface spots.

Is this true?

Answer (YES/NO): NO